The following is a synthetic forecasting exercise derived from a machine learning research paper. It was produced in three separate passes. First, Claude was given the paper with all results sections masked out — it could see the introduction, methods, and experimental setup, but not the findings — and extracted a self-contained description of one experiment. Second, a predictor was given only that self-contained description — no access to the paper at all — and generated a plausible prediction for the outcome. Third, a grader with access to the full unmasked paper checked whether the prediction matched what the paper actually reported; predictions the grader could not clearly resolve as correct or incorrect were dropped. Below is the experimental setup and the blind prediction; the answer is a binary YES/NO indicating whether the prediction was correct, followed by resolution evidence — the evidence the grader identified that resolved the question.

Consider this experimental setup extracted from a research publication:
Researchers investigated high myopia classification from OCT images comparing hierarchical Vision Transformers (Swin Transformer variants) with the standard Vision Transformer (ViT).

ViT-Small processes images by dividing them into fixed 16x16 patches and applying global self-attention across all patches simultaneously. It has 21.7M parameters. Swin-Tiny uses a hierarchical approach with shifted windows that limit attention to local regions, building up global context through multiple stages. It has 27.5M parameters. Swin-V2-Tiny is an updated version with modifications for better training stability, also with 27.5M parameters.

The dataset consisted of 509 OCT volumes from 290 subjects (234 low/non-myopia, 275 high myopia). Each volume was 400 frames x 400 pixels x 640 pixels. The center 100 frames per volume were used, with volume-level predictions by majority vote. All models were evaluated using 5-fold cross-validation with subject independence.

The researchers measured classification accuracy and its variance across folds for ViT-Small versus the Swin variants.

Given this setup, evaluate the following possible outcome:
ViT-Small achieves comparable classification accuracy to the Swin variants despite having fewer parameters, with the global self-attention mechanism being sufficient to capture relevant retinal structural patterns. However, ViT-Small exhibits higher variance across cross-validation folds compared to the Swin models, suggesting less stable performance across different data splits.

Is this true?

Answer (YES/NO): NO